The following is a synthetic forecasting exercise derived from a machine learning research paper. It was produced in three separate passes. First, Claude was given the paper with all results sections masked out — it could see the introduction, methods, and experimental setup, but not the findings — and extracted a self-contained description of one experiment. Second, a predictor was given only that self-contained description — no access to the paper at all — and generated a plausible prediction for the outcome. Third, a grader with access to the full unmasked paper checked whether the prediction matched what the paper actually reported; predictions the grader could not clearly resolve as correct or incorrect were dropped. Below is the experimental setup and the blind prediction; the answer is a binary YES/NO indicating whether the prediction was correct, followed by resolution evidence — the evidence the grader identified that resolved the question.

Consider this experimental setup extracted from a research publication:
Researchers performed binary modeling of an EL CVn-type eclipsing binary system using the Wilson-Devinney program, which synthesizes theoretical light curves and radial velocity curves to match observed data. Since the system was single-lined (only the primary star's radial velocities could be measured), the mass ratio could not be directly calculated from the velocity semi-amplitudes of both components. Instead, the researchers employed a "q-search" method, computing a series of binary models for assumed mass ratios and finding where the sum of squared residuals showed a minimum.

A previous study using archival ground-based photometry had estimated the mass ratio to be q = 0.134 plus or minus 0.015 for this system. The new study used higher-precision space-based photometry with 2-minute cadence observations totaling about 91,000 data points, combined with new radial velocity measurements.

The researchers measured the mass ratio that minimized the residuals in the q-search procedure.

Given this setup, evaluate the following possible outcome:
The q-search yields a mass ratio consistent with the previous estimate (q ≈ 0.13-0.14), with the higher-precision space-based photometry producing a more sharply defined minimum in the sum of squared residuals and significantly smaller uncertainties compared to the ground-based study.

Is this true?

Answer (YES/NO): NO